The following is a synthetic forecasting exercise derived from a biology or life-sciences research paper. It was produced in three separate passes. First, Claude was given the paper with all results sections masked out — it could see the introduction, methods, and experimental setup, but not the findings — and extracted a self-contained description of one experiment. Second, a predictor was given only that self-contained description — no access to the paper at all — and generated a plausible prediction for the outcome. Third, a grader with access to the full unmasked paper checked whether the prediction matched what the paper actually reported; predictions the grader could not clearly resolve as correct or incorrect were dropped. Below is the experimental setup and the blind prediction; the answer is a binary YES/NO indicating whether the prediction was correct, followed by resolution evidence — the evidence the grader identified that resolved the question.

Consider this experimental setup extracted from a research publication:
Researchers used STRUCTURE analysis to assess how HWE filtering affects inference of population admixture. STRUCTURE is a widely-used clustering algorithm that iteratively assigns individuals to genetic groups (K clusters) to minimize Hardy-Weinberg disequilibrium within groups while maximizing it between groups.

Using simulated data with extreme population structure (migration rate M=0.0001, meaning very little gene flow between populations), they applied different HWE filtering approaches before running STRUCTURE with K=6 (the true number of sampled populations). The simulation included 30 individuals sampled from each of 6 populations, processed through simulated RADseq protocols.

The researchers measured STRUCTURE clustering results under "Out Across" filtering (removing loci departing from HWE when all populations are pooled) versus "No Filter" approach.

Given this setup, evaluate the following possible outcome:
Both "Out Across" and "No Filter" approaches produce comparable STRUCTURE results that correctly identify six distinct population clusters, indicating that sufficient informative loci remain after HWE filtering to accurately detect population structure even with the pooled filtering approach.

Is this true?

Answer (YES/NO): NO